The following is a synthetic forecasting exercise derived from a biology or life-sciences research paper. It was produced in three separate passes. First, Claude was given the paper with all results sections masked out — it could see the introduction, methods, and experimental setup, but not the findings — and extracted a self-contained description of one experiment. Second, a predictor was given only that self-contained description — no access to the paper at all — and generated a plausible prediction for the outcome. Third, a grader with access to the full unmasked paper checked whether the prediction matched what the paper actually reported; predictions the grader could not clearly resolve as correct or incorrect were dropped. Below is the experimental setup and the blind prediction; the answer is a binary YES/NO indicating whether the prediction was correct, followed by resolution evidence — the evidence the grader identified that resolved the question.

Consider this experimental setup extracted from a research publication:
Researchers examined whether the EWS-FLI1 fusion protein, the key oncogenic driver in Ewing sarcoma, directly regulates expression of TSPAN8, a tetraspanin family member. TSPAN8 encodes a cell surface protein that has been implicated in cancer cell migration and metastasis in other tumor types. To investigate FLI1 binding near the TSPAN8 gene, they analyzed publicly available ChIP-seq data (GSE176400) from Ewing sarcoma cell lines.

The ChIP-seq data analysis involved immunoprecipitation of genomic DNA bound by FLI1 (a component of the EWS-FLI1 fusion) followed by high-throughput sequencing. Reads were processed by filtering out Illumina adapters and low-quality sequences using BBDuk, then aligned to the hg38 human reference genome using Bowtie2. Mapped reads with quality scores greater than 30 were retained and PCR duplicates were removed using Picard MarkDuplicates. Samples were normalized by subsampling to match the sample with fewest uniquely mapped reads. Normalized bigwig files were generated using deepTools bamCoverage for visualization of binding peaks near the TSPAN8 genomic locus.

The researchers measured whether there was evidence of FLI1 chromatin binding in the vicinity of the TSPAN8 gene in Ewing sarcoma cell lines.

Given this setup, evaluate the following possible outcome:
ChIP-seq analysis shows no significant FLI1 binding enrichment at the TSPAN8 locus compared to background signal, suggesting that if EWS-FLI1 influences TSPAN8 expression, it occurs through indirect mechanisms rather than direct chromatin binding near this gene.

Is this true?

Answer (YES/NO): NO